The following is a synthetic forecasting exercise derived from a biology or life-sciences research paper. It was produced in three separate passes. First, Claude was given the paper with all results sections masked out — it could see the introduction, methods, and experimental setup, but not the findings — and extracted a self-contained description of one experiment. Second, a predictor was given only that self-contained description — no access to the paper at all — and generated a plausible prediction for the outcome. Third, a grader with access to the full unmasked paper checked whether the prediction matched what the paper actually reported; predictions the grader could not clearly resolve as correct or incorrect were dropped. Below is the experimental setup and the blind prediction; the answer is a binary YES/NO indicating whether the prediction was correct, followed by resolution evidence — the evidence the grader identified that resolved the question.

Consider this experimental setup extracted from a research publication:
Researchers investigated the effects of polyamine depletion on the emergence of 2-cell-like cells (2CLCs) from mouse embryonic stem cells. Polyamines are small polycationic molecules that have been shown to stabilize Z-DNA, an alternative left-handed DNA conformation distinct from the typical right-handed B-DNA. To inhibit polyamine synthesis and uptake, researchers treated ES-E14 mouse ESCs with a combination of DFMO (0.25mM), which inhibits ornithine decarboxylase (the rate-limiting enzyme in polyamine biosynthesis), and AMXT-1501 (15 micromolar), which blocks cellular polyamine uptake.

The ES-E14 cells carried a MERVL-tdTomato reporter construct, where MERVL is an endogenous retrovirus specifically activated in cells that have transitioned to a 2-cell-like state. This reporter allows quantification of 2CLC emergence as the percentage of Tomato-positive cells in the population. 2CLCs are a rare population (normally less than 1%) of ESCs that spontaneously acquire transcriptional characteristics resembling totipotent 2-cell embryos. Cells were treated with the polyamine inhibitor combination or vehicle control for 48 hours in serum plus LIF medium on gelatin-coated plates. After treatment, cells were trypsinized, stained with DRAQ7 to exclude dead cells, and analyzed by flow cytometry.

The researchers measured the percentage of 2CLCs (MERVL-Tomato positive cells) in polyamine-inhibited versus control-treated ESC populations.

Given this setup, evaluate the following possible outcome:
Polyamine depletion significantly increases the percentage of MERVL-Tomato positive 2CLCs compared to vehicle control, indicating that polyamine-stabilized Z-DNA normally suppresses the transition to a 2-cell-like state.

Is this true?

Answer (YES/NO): NO